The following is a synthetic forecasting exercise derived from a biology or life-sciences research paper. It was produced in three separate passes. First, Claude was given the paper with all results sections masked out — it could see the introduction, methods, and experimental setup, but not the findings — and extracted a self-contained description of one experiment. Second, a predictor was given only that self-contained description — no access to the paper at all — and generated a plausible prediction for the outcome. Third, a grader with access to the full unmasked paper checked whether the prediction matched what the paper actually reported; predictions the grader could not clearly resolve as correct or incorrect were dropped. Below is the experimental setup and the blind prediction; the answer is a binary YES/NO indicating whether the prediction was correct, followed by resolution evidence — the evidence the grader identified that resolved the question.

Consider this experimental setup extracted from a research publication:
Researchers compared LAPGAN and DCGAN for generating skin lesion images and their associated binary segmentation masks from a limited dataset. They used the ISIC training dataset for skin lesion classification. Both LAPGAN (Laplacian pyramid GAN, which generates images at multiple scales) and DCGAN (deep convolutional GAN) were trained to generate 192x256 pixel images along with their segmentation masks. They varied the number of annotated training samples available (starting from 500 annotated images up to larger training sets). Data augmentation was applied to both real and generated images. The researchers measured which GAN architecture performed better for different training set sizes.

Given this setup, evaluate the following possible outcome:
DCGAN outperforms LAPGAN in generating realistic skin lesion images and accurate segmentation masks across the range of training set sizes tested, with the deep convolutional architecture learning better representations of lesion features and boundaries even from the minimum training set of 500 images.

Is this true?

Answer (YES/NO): NO